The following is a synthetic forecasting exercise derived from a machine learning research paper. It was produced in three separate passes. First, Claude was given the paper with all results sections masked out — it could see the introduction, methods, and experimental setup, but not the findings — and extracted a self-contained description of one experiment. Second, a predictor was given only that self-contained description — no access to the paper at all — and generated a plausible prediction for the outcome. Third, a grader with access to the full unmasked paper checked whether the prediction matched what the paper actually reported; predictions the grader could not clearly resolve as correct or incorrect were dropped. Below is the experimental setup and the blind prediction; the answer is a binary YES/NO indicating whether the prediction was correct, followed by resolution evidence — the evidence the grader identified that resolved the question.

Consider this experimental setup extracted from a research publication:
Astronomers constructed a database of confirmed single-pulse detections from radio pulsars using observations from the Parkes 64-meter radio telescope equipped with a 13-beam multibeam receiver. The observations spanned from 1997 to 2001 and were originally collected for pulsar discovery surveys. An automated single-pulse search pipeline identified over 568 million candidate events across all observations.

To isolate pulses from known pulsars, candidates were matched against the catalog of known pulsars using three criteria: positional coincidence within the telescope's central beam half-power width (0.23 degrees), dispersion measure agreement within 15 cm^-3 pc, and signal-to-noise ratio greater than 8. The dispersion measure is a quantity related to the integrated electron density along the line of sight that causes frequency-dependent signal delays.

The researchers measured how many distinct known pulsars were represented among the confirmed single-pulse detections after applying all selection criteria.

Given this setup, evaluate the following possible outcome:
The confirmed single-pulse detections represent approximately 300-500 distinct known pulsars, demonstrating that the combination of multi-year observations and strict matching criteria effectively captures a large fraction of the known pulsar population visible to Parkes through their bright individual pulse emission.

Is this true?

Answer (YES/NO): YES